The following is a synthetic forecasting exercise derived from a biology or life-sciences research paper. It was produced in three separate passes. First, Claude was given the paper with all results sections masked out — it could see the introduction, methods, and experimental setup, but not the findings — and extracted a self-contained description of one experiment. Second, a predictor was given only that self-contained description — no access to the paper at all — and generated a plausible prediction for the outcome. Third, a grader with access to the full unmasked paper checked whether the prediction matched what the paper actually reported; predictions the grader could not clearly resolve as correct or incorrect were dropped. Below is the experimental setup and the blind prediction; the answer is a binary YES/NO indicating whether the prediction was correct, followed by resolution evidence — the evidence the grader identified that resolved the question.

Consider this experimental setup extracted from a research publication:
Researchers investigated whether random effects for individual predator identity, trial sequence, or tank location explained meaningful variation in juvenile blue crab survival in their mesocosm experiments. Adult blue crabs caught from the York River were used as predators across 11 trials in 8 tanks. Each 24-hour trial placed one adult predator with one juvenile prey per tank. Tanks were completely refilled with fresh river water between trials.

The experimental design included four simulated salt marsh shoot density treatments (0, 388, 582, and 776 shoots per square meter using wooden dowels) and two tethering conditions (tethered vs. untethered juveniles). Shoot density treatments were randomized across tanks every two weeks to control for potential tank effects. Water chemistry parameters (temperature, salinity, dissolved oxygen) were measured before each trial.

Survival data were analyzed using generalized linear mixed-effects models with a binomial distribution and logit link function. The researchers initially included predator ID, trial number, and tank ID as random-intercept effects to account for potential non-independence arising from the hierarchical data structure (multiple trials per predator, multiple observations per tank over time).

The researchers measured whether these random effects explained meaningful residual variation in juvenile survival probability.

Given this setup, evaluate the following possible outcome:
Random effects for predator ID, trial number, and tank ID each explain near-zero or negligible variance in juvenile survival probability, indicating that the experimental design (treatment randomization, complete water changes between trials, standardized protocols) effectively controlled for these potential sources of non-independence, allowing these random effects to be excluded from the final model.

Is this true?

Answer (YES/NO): YES